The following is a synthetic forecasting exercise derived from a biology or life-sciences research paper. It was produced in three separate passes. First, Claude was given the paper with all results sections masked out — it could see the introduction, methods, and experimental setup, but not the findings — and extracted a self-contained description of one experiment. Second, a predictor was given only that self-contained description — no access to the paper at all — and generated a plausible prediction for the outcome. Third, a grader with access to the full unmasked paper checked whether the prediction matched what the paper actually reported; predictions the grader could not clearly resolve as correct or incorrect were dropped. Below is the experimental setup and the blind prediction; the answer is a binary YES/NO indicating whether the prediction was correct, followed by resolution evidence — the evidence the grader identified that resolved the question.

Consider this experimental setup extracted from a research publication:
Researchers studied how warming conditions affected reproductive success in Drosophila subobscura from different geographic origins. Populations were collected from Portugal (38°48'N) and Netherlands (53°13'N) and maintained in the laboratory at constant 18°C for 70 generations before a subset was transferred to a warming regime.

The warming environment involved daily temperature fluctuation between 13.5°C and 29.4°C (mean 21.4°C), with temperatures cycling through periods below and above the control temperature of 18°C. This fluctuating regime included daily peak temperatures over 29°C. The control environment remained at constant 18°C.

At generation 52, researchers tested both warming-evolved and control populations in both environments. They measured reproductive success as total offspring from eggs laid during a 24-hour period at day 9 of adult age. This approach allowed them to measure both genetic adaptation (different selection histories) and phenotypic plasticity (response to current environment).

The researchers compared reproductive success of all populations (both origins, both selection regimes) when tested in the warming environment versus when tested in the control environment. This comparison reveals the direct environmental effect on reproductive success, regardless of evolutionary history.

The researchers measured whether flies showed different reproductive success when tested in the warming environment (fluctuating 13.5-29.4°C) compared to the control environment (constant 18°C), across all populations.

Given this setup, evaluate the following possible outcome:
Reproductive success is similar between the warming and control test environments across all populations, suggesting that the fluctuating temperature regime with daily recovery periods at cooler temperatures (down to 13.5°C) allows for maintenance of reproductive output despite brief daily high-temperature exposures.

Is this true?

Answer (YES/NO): NO